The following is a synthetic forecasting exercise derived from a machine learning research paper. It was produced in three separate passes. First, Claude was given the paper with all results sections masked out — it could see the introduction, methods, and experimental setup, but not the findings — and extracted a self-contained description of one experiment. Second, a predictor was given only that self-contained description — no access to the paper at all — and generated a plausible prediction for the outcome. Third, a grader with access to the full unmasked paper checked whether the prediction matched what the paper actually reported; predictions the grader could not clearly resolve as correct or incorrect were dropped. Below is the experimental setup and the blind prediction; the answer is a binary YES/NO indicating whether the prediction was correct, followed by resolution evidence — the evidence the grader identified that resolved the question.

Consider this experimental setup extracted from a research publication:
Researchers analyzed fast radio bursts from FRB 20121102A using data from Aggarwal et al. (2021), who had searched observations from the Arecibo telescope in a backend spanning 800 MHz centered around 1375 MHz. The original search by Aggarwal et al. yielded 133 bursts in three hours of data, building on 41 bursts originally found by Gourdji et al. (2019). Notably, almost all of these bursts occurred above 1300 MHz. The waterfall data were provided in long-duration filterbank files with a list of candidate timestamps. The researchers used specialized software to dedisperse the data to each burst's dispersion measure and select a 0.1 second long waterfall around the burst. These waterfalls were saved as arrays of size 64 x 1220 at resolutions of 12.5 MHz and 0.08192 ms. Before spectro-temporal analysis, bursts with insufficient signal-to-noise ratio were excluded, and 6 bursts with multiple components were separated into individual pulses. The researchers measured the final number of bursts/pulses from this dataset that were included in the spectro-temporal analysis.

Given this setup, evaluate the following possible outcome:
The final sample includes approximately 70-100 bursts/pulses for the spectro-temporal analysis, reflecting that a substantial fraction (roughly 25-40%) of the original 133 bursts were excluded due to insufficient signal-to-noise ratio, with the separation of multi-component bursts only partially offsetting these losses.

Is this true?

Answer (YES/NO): NO